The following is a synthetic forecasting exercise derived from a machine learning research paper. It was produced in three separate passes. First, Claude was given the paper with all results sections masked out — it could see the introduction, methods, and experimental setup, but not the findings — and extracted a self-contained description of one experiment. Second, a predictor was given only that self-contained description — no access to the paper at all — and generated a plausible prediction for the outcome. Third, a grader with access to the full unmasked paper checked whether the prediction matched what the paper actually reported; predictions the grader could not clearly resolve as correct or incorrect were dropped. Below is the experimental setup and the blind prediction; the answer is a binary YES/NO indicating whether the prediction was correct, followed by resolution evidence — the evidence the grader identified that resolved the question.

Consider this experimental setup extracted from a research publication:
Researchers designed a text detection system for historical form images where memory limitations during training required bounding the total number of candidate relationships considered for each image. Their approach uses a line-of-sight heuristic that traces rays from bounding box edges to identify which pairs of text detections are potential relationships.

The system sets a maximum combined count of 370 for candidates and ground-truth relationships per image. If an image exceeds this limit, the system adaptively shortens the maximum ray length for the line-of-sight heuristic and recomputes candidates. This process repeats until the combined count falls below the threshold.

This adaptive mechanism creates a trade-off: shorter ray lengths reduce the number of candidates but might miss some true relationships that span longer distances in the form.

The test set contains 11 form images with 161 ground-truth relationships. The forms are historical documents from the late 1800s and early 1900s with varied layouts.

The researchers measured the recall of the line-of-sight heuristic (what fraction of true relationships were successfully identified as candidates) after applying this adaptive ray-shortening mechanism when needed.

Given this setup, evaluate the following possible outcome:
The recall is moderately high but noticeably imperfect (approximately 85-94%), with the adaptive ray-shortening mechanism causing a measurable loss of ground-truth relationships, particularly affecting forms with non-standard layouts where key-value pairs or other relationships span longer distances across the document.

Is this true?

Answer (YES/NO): NO